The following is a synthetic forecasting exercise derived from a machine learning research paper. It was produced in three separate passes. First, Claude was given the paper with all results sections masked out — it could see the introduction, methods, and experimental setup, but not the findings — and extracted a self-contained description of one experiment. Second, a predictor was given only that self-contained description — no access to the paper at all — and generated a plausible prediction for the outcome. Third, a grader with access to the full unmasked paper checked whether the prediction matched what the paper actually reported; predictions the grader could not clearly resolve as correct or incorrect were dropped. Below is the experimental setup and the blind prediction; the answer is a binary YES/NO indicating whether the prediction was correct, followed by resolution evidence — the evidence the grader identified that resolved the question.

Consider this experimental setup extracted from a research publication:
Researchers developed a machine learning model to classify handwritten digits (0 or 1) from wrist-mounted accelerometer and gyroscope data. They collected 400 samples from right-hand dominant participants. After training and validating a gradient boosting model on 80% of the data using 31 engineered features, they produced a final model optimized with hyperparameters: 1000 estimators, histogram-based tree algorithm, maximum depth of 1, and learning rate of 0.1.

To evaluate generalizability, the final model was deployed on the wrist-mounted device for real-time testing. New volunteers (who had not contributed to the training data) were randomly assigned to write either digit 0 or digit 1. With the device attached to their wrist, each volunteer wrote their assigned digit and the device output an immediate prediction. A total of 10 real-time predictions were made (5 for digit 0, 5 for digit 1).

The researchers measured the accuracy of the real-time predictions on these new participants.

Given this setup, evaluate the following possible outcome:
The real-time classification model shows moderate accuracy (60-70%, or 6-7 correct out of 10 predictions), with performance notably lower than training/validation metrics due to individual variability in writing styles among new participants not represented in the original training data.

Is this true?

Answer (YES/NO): NO